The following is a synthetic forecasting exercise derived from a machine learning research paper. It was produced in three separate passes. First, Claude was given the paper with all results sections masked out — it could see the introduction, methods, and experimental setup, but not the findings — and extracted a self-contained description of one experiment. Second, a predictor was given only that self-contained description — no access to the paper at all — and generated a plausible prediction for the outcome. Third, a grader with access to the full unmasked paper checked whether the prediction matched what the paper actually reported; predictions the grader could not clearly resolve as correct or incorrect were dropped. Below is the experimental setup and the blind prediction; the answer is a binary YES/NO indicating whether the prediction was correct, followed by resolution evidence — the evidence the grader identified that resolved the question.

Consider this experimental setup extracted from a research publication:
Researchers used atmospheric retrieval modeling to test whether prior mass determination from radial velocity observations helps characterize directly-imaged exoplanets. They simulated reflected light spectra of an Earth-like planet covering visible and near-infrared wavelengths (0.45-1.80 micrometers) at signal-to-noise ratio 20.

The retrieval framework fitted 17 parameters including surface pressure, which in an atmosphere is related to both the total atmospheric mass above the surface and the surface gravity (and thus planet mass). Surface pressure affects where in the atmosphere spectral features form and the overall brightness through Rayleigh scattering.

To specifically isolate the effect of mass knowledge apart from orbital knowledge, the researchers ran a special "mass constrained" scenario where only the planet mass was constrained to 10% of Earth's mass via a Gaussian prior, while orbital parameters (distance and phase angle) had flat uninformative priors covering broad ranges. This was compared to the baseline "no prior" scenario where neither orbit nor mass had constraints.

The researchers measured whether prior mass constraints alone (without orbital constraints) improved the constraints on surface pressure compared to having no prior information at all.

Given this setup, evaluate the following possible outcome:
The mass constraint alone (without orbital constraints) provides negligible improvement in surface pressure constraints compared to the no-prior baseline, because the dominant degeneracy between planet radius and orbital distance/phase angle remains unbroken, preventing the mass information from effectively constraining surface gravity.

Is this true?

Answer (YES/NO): YES